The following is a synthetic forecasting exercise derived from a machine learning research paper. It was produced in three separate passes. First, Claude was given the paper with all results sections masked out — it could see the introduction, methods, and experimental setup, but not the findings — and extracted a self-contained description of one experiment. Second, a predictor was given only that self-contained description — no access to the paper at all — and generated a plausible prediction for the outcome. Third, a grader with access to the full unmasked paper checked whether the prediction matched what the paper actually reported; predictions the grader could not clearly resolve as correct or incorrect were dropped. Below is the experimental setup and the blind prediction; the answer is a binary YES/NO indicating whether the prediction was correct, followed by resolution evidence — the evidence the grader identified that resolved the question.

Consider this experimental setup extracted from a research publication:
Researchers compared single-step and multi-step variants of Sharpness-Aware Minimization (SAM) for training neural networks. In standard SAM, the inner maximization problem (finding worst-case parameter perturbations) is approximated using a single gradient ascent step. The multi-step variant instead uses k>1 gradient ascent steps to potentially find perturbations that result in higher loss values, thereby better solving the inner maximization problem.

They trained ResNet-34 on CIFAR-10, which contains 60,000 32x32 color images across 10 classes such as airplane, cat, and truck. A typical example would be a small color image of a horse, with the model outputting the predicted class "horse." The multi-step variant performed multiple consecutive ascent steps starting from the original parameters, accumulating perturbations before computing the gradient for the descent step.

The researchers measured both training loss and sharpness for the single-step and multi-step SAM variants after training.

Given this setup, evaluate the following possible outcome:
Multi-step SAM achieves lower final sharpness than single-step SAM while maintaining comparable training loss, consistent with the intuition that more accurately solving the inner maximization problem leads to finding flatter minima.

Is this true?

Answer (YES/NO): NO